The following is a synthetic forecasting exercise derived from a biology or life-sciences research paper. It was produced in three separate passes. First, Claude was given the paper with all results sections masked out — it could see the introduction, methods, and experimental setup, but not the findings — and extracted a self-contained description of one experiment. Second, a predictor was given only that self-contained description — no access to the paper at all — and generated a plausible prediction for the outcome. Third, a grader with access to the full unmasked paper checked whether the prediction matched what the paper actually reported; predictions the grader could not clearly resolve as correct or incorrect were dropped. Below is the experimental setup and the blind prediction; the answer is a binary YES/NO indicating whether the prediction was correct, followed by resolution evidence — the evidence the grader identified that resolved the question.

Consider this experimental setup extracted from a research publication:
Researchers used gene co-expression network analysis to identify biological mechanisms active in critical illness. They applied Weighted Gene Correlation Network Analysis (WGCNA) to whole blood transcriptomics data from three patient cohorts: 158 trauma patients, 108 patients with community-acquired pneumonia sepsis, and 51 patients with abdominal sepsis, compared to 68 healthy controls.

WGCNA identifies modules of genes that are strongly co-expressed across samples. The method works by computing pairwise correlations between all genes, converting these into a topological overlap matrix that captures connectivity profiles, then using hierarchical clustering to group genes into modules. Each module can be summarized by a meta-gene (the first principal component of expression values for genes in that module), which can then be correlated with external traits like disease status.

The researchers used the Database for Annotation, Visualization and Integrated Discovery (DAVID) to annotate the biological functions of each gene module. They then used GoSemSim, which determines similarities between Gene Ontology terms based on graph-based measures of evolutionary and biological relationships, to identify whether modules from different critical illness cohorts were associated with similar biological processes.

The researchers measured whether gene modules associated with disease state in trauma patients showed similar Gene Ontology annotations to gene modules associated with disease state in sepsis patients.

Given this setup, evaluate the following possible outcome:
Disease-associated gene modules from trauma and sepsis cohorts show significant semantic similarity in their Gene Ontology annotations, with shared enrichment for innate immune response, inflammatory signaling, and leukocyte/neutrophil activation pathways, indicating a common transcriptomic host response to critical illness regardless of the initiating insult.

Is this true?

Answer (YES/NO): YES